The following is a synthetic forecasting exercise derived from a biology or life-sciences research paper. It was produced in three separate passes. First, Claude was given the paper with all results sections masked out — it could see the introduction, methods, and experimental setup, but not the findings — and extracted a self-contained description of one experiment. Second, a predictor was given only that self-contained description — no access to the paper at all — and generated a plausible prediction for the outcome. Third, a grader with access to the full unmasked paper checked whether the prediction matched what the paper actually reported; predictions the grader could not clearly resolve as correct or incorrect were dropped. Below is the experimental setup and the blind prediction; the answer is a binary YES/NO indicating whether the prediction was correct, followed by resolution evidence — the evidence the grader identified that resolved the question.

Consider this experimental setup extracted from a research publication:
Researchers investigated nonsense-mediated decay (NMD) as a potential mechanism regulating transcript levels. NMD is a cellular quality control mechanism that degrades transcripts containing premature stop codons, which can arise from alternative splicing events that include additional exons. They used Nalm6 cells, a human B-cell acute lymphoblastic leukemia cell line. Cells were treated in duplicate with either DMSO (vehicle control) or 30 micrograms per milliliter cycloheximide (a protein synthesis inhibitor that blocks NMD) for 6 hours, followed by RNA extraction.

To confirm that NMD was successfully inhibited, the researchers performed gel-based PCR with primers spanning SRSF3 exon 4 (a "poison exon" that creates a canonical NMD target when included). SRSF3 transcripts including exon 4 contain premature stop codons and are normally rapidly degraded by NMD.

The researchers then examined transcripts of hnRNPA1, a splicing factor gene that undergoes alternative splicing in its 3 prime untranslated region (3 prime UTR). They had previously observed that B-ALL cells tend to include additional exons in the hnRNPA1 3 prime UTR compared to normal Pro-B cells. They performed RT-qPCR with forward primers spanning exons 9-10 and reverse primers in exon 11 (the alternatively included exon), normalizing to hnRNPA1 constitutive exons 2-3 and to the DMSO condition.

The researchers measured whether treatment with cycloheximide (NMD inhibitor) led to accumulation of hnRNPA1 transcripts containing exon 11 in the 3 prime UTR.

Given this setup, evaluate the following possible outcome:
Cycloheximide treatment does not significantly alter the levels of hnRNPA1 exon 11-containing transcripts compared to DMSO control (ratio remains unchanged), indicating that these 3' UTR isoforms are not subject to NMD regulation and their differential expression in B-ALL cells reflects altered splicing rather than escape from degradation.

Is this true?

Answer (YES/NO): YES